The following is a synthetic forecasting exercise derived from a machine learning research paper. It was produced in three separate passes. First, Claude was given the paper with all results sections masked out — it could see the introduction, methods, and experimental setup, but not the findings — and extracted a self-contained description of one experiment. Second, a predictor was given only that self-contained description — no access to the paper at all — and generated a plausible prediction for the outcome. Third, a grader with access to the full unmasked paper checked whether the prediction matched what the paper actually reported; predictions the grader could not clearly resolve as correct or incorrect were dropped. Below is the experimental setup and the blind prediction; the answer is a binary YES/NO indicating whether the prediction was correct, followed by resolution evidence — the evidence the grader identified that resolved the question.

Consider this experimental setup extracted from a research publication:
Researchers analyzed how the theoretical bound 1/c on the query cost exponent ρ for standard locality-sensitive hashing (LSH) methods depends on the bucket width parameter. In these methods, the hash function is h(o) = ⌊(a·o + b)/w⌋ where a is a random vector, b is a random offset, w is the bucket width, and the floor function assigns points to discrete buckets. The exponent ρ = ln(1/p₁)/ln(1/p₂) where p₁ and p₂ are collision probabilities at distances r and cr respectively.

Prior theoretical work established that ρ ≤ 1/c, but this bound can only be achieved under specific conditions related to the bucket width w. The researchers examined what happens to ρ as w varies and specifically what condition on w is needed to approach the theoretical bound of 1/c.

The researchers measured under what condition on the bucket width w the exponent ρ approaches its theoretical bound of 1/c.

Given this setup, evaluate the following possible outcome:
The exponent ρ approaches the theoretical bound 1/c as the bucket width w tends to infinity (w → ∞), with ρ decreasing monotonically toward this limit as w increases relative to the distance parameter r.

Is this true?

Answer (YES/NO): YES